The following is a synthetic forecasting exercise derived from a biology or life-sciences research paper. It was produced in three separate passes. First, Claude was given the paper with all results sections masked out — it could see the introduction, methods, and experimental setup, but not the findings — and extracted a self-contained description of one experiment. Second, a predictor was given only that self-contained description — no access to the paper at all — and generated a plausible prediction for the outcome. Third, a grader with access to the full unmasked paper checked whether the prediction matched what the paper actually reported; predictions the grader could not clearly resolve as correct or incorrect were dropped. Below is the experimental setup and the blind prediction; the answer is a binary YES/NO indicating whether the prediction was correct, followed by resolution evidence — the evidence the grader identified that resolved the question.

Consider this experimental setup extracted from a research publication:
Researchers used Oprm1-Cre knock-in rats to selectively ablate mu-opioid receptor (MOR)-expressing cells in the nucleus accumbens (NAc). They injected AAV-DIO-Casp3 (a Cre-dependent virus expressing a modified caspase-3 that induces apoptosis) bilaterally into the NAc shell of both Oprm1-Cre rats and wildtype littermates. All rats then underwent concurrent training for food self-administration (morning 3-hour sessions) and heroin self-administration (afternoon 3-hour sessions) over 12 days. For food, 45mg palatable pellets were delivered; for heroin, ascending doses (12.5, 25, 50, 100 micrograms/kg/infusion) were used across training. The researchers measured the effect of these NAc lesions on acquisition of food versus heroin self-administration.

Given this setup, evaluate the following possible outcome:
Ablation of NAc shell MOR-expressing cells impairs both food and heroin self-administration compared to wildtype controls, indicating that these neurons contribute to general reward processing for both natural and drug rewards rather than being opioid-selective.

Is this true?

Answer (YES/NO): NO